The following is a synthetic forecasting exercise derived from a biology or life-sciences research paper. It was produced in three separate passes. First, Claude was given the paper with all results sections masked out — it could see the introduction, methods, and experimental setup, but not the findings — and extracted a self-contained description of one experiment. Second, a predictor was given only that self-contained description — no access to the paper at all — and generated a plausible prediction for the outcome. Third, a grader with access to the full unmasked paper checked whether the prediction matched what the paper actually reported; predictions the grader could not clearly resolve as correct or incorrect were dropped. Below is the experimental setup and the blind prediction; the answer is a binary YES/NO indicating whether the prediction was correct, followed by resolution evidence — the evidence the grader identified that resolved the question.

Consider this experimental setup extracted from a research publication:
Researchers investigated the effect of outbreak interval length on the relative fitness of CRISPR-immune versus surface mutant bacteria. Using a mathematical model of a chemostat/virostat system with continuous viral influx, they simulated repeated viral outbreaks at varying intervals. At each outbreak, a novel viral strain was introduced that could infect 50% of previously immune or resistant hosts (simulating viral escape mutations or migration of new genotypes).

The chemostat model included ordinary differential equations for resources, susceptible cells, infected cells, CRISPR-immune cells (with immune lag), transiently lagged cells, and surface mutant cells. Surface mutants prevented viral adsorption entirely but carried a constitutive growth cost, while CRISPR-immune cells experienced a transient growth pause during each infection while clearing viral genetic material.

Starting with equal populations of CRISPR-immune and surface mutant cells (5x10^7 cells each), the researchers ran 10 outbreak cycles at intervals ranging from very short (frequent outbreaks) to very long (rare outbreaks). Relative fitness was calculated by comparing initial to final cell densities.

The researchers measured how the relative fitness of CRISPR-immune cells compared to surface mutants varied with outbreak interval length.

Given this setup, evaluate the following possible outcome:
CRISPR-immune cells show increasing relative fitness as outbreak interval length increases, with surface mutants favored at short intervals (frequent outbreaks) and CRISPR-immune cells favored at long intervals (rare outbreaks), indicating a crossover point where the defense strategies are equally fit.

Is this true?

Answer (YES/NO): YES